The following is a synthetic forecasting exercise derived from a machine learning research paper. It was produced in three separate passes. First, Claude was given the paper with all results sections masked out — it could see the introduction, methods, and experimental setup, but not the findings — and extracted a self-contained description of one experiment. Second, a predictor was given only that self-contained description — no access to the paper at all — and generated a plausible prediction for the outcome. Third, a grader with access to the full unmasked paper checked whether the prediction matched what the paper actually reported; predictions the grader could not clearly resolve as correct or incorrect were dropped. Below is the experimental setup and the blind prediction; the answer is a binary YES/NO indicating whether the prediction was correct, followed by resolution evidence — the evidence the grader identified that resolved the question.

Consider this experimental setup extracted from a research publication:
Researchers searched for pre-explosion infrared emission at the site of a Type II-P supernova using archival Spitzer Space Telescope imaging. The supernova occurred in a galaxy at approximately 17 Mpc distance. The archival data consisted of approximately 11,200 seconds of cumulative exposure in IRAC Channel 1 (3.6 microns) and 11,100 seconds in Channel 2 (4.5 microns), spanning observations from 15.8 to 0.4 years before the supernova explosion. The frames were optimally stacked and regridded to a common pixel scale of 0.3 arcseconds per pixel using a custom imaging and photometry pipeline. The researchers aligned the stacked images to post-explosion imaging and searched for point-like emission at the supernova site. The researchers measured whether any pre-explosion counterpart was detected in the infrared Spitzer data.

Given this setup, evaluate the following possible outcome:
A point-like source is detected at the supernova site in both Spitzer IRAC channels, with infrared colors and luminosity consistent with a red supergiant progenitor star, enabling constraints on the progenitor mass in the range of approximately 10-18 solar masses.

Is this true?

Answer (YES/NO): NO